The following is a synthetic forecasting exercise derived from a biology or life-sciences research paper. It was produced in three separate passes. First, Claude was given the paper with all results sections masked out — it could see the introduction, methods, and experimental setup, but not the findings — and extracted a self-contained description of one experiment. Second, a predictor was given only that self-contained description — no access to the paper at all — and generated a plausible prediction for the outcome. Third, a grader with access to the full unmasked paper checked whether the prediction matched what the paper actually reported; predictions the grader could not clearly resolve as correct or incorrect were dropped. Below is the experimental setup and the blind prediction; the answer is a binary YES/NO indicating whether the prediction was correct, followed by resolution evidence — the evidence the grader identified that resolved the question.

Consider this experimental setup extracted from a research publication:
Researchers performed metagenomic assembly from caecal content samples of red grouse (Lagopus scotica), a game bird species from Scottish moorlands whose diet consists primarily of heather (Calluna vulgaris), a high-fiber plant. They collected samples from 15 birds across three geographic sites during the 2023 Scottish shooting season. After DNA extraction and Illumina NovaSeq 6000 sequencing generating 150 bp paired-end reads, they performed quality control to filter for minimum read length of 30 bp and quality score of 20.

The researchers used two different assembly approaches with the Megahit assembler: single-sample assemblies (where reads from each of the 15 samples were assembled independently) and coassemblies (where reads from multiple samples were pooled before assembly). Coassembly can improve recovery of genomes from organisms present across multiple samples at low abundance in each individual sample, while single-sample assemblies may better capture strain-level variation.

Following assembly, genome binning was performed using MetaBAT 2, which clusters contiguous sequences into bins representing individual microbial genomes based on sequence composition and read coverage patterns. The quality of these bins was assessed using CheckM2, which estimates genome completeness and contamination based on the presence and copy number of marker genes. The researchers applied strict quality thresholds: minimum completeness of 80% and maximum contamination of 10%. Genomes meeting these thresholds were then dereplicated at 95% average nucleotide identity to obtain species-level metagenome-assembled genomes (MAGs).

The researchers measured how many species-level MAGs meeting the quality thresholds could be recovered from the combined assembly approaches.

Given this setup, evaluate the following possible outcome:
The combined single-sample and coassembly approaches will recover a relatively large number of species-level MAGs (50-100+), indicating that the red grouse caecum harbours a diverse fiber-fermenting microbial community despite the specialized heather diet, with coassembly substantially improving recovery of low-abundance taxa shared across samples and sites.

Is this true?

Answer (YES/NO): NO